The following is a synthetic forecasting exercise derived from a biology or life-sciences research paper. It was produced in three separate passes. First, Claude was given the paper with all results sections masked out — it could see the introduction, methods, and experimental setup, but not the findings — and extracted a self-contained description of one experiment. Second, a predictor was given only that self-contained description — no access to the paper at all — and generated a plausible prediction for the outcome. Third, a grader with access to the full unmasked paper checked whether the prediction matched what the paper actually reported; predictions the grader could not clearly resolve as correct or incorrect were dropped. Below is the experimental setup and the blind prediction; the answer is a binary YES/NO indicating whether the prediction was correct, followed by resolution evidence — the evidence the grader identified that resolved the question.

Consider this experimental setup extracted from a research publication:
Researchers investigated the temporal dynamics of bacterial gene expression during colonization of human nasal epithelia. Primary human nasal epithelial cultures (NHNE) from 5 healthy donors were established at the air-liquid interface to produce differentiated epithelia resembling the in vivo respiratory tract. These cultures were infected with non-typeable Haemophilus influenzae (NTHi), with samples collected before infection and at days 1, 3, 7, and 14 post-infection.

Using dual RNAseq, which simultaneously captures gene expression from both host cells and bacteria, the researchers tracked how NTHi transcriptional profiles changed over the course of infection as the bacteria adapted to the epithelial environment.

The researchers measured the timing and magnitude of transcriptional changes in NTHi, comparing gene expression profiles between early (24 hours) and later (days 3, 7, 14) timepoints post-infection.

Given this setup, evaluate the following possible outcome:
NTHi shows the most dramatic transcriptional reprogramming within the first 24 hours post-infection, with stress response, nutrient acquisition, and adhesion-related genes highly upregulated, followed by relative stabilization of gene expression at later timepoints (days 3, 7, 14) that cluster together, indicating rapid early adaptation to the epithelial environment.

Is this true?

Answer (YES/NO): NO